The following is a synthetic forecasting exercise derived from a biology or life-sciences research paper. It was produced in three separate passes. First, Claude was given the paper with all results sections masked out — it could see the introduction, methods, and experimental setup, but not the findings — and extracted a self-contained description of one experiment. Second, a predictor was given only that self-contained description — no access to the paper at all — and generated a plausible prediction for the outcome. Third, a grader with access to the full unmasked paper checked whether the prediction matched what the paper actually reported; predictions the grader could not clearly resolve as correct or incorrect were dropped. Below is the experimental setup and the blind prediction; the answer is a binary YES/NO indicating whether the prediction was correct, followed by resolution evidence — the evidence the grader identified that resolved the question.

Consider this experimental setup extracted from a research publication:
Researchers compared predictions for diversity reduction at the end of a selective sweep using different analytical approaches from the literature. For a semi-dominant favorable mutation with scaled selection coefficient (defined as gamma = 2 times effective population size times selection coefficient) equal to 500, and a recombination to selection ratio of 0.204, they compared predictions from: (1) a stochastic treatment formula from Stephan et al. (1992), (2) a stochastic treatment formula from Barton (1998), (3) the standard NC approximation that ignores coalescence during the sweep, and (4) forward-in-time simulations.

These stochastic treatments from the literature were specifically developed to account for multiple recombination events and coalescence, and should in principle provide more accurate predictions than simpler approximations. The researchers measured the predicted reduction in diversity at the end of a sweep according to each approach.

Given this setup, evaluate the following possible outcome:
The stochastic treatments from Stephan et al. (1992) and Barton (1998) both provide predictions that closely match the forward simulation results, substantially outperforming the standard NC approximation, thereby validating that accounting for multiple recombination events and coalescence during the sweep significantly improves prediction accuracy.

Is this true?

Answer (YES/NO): NO